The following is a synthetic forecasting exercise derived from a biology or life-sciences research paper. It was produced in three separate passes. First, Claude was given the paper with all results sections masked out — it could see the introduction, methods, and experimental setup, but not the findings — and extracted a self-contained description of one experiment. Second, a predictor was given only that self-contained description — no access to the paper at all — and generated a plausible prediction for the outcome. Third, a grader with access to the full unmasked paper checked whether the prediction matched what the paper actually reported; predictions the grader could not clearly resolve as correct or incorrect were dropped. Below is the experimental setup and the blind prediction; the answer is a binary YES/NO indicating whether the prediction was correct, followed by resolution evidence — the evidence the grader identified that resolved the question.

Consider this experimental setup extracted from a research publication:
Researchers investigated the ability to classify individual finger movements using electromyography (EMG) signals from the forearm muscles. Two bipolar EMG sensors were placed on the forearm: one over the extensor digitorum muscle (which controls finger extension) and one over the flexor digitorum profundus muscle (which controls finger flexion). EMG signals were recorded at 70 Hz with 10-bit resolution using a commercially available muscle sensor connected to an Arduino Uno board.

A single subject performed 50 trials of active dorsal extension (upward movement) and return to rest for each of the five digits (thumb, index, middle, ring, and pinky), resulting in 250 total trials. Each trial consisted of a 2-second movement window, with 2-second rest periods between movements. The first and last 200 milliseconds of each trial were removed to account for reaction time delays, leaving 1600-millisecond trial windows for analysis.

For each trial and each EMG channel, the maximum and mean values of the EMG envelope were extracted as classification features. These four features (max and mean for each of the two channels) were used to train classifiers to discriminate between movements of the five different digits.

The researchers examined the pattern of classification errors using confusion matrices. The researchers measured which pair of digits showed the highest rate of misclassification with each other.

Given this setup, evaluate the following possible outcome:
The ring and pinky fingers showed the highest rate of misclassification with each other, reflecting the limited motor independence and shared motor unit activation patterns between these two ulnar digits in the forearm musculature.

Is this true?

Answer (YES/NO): NO